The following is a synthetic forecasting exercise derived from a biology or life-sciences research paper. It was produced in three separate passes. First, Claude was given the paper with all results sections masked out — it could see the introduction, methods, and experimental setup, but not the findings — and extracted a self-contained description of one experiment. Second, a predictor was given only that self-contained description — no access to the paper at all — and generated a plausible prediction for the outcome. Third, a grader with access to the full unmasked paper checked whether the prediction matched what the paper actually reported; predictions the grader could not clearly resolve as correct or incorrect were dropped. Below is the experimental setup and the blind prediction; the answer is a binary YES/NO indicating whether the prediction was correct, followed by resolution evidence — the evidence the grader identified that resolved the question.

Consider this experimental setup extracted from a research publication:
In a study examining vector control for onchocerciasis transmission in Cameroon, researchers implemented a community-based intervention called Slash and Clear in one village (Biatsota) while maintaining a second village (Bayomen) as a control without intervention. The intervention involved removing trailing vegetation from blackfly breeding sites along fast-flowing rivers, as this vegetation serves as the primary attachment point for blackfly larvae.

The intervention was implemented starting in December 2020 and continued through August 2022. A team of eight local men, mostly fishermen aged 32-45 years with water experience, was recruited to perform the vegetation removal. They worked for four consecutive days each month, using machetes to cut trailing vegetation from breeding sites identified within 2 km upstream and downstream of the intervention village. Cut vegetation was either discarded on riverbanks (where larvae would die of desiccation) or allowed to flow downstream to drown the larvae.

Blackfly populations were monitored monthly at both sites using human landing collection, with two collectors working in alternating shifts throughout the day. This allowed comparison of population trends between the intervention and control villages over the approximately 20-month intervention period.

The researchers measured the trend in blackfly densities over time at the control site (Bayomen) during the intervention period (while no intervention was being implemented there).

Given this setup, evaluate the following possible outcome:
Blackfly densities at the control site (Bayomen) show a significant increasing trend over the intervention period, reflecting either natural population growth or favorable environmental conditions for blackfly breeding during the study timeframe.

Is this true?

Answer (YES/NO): NO